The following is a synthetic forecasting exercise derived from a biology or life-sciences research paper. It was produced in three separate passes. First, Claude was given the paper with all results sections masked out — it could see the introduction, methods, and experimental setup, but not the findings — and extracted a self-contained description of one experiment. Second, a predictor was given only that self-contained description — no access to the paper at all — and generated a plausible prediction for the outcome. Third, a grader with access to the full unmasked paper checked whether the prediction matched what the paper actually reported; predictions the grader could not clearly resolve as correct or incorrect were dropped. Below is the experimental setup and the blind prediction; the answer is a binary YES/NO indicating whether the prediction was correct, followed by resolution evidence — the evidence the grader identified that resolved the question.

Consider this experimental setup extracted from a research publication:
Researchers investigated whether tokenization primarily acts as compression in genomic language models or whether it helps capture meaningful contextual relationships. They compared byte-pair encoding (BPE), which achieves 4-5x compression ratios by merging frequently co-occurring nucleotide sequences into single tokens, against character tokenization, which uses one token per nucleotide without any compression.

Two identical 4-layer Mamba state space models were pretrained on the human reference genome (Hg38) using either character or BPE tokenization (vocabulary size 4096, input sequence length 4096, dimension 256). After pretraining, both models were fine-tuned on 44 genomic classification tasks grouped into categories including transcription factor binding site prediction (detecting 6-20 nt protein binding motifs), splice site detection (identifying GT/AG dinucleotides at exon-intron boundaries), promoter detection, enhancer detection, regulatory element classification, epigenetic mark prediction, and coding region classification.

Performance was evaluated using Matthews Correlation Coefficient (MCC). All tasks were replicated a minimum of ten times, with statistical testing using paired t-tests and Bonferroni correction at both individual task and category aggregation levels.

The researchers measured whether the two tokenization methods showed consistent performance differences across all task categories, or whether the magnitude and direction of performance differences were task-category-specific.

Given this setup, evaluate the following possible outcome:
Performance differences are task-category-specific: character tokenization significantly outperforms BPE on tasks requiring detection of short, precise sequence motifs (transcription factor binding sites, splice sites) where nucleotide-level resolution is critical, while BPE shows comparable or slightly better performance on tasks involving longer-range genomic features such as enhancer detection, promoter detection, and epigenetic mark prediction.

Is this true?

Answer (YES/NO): NO